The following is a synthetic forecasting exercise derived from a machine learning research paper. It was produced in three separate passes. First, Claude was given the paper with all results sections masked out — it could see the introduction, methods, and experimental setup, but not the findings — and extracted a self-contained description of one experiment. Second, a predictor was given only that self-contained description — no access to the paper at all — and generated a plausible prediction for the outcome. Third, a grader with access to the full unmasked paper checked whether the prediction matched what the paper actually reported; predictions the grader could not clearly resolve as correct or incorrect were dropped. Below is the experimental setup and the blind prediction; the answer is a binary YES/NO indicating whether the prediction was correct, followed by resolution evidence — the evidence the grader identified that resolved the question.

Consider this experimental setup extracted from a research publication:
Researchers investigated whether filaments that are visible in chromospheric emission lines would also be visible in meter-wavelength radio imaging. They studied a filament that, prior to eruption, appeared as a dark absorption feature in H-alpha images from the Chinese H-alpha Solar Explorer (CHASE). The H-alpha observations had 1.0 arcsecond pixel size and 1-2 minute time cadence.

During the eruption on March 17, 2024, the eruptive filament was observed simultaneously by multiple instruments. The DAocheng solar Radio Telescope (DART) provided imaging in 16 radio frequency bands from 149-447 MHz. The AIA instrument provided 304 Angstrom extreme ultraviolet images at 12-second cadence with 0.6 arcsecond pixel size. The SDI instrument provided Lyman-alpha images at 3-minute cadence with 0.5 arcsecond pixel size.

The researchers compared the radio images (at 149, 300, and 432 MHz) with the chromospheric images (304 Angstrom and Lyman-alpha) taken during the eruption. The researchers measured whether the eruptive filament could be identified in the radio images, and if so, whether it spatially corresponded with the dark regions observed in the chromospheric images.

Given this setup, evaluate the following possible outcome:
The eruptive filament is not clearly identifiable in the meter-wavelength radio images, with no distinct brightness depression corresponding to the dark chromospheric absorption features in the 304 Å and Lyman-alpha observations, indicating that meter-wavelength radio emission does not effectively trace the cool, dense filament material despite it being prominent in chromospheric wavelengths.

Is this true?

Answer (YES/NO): NO